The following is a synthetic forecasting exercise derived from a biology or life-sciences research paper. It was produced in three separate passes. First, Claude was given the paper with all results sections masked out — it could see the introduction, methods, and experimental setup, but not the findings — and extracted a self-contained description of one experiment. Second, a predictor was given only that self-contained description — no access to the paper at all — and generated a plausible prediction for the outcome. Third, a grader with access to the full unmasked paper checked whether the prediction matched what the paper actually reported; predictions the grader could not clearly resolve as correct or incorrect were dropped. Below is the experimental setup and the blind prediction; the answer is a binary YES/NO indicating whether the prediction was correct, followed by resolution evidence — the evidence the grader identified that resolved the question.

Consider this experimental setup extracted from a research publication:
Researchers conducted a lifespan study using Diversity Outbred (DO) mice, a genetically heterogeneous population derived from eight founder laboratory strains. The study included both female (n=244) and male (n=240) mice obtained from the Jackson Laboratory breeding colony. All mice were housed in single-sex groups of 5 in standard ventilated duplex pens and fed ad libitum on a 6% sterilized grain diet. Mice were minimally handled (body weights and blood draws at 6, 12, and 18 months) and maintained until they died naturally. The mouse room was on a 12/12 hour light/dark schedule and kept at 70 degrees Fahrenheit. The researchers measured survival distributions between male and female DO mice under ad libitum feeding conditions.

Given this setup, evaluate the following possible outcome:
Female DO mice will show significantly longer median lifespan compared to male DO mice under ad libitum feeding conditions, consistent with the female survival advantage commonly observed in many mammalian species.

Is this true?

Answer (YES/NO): YES